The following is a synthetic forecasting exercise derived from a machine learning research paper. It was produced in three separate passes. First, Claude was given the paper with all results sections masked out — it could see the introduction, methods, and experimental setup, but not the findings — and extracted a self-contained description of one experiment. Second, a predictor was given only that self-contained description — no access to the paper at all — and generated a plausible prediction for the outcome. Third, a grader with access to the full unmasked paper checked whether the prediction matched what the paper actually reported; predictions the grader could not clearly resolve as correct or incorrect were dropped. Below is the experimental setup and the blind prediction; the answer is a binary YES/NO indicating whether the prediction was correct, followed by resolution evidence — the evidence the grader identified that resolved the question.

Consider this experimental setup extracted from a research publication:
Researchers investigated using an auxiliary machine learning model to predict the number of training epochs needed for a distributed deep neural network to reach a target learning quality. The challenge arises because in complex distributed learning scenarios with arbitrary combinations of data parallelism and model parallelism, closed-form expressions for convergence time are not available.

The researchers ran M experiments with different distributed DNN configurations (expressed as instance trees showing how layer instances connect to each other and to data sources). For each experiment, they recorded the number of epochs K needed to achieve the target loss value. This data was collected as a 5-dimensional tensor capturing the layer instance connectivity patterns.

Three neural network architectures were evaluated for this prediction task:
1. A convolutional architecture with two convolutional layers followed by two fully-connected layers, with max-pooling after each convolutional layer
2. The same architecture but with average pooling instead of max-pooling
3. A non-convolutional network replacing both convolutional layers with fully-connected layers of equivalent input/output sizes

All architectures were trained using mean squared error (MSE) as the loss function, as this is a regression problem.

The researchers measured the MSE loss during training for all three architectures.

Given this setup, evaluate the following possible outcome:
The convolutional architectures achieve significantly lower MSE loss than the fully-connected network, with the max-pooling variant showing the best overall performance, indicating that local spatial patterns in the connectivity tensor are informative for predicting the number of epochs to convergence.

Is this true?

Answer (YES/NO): NO